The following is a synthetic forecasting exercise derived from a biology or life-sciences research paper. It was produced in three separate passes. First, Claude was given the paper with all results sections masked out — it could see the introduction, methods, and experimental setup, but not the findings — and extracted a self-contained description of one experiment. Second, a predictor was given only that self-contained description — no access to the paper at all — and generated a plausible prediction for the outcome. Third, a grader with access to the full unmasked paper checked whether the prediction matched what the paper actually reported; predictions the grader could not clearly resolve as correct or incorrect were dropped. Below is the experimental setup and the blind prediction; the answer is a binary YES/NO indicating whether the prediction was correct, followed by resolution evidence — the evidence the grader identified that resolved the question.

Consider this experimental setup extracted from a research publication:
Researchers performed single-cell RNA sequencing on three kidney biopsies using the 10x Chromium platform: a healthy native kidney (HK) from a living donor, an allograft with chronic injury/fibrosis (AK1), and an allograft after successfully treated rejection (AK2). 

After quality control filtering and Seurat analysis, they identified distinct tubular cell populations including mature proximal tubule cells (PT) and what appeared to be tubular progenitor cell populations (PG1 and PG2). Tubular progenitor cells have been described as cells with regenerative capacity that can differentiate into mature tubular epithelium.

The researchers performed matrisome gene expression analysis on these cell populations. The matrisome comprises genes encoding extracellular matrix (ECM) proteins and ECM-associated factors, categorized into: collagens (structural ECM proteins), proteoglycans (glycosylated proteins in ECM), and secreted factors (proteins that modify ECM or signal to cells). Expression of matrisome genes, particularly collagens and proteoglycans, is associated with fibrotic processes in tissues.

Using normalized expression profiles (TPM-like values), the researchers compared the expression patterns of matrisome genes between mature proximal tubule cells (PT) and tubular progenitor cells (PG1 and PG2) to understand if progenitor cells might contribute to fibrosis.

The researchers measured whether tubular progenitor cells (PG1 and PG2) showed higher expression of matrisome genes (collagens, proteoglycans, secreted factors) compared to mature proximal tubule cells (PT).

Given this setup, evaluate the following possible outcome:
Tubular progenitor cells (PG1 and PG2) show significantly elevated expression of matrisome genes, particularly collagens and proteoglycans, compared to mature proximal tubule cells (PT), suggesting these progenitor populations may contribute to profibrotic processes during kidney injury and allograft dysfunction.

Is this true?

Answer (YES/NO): YES